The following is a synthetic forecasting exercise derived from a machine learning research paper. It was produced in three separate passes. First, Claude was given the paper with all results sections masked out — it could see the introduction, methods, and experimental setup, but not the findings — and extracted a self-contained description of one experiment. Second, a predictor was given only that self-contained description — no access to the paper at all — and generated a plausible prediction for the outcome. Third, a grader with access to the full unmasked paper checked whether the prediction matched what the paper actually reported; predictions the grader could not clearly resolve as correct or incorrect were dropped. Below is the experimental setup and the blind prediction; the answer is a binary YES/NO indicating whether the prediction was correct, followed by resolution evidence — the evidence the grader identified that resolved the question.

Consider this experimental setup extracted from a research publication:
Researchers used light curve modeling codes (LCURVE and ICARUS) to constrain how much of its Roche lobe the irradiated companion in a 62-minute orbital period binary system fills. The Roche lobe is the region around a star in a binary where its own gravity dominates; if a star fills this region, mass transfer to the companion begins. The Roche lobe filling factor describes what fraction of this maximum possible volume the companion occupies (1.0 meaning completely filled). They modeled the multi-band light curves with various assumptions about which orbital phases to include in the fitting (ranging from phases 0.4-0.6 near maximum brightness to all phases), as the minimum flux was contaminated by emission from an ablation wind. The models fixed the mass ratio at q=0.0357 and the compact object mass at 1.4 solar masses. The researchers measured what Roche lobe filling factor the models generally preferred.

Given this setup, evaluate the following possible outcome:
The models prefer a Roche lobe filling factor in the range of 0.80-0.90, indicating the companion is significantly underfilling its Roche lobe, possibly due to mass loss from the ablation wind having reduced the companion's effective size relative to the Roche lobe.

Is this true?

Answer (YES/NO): NO